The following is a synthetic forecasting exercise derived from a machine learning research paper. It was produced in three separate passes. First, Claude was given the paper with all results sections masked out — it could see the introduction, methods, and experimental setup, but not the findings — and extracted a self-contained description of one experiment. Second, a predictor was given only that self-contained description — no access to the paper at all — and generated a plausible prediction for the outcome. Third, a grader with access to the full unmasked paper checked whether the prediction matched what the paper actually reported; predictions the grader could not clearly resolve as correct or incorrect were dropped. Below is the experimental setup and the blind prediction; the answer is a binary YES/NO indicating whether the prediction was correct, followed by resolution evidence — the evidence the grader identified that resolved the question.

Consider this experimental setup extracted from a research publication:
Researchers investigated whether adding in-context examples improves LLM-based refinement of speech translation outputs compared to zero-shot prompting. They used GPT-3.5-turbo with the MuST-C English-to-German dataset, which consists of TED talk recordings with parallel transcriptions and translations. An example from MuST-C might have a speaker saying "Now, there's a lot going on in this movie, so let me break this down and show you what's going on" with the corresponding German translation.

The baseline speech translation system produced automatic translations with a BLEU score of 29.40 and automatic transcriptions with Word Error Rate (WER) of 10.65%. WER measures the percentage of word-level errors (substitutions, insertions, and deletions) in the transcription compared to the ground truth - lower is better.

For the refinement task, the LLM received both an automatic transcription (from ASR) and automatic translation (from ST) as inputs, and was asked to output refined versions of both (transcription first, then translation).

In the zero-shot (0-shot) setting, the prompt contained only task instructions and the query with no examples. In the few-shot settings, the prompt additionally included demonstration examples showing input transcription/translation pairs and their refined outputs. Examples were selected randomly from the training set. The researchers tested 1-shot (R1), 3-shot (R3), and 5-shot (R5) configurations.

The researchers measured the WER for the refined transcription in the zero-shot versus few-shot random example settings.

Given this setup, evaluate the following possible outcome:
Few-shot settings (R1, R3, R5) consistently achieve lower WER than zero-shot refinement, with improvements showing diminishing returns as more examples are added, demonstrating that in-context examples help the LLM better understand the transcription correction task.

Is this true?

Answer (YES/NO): YES